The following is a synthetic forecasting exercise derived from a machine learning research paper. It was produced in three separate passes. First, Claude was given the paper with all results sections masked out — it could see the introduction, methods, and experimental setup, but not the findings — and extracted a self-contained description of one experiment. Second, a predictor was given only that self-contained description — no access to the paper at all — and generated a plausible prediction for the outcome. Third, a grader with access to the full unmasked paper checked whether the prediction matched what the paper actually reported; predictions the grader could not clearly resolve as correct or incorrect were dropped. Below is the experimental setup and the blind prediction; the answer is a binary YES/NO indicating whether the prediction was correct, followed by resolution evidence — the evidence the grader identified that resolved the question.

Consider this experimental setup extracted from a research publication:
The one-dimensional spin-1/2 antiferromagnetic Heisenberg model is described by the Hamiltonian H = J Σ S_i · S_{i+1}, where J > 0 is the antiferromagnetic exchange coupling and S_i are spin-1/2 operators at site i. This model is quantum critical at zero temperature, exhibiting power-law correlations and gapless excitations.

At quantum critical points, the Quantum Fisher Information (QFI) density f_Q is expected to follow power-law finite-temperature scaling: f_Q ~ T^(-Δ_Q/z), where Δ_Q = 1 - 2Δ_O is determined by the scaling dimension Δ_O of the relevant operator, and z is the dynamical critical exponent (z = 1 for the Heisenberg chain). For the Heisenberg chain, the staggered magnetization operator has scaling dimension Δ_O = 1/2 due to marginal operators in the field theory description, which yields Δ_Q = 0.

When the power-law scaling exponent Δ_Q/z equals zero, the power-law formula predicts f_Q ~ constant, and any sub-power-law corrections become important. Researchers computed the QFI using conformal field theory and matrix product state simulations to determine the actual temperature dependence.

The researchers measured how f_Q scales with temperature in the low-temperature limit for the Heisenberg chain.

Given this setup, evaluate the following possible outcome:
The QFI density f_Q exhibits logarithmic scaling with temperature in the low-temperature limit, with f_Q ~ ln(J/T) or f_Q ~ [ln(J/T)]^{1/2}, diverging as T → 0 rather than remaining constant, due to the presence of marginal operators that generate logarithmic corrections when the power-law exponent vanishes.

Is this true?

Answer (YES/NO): NO